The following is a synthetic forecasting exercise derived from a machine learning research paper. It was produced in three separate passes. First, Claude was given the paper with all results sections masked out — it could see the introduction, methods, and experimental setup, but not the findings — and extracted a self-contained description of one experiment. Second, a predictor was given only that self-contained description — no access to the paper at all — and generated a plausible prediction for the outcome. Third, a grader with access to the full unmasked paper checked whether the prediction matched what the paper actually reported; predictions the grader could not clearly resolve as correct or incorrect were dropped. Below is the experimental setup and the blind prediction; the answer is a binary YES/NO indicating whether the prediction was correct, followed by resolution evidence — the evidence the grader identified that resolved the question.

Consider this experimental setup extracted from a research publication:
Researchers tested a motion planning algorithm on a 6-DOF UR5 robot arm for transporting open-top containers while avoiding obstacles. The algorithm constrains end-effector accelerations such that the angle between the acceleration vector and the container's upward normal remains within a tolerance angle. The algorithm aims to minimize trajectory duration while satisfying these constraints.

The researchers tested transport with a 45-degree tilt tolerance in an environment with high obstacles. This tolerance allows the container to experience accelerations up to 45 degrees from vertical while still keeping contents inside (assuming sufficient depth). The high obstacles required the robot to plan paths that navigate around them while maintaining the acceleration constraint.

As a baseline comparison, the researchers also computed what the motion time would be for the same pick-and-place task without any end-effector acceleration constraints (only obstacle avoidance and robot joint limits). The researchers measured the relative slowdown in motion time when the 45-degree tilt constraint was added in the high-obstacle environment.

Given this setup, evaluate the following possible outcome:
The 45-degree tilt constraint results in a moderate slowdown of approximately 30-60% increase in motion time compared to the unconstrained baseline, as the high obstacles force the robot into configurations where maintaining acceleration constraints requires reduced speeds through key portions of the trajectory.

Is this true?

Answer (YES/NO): YES